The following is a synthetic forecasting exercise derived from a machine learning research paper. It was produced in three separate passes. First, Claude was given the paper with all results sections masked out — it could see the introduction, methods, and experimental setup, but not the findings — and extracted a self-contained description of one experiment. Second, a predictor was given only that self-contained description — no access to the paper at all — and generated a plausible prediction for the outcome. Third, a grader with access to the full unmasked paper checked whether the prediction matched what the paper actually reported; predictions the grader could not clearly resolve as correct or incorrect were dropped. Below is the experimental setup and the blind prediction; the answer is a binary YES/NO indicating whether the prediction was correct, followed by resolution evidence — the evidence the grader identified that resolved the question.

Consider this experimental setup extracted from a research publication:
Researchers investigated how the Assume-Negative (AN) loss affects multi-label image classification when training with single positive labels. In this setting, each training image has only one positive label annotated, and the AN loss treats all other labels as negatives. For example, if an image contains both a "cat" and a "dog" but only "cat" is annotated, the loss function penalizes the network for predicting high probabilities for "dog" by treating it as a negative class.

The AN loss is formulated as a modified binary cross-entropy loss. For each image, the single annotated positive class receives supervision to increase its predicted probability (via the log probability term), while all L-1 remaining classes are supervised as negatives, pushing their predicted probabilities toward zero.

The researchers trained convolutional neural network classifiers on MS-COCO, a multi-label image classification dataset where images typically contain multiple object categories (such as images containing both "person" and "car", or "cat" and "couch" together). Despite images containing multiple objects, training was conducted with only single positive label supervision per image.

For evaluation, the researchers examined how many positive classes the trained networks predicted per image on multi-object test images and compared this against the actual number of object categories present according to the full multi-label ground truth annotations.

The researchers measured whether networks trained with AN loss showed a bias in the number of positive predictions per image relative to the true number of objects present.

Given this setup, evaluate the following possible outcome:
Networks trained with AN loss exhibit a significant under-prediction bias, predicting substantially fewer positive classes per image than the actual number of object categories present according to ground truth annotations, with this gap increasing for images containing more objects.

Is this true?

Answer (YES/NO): NO